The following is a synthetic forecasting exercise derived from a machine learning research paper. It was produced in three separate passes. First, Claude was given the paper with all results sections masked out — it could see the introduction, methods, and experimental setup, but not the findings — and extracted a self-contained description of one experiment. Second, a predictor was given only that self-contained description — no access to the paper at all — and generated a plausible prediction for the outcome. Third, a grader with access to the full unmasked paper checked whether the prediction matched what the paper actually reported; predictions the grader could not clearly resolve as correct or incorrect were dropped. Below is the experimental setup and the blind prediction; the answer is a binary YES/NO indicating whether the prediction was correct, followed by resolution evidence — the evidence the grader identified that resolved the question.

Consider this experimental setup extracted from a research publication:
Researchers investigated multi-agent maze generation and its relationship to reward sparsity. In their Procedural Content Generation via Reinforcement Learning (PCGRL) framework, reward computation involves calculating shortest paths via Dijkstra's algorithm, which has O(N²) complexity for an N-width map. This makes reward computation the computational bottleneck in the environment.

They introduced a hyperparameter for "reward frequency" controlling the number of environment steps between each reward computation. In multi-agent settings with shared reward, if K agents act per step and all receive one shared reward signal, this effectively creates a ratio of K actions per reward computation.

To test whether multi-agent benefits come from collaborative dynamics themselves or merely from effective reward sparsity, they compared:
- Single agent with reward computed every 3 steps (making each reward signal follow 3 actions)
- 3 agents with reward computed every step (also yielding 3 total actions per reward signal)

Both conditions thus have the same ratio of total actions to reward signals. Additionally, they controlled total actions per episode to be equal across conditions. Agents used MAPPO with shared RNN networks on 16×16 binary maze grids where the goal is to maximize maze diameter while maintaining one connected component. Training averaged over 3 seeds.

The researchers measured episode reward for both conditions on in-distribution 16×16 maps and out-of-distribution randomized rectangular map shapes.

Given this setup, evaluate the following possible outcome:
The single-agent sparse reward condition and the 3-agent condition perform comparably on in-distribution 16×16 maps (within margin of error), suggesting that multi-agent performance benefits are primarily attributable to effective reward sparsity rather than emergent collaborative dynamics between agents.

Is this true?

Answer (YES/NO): NO